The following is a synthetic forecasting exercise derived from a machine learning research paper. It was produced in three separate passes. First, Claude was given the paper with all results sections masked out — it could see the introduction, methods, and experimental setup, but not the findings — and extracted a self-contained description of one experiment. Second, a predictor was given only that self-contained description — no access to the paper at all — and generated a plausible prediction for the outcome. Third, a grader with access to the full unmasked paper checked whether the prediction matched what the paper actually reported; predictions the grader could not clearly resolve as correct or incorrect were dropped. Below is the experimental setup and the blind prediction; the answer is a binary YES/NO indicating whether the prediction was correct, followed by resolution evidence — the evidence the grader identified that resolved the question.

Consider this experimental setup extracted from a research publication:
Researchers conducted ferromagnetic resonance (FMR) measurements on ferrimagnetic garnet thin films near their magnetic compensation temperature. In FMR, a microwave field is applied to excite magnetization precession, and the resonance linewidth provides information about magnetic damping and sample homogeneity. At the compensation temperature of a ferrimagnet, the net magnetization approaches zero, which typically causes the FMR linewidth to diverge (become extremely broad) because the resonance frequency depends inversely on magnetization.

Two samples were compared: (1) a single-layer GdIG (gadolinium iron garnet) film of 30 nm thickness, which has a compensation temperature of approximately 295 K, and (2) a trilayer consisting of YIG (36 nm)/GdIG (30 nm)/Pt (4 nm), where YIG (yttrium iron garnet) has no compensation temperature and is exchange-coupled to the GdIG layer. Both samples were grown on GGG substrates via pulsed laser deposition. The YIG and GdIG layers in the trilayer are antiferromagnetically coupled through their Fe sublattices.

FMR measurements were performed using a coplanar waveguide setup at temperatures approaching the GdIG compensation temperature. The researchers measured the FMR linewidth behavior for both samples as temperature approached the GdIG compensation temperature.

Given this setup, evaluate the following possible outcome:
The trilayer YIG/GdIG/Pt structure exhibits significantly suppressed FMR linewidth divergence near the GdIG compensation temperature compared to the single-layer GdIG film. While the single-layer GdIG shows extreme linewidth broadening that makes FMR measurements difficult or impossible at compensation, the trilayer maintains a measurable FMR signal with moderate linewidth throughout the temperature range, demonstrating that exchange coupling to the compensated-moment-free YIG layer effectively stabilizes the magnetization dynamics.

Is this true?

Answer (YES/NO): YES